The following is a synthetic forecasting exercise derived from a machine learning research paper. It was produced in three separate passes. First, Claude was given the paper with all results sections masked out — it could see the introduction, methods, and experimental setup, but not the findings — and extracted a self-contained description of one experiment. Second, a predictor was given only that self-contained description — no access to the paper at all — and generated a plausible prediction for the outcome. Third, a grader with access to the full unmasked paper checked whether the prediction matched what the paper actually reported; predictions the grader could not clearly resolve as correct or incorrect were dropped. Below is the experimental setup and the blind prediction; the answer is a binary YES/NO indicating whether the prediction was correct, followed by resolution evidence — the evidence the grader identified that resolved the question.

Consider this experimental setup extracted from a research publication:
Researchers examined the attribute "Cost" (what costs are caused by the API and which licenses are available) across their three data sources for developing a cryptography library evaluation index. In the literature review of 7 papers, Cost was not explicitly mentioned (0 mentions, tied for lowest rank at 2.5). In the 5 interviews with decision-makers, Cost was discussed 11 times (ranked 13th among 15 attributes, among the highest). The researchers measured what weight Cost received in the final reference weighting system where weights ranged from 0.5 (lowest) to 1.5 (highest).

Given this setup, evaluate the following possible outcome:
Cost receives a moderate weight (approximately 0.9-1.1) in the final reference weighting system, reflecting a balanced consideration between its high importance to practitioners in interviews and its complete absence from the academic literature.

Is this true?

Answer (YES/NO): YES